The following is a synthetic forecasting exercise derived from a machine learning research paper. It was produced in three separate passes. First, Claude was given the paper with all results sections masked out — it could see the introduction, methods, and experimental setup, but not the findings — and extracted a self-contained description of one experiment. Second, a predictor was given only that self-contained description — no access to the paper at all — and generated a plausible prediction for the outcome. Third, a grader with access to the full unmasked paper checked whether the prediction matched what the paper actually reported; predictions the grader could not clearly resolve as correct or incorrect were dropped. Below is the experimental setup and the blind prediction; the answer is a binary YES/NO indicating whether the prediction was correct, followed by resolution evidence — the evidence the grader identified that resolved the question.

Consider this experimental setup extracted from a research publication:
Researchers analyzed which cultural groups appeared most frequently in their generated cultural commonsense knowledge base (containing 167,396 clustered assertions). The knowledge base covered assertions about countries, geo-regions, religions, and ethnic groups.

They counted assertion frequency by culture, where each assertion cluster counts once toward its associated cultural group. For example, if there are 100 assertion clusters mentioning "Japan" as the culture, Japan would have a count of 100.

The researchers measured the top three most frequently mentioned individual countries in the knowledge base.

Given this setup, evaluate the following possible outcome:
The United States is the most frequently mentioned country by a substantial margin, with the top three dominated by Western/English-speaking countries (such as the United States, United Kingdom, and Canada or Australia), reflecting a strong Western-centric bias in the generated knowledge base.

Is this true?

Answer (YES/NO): NO